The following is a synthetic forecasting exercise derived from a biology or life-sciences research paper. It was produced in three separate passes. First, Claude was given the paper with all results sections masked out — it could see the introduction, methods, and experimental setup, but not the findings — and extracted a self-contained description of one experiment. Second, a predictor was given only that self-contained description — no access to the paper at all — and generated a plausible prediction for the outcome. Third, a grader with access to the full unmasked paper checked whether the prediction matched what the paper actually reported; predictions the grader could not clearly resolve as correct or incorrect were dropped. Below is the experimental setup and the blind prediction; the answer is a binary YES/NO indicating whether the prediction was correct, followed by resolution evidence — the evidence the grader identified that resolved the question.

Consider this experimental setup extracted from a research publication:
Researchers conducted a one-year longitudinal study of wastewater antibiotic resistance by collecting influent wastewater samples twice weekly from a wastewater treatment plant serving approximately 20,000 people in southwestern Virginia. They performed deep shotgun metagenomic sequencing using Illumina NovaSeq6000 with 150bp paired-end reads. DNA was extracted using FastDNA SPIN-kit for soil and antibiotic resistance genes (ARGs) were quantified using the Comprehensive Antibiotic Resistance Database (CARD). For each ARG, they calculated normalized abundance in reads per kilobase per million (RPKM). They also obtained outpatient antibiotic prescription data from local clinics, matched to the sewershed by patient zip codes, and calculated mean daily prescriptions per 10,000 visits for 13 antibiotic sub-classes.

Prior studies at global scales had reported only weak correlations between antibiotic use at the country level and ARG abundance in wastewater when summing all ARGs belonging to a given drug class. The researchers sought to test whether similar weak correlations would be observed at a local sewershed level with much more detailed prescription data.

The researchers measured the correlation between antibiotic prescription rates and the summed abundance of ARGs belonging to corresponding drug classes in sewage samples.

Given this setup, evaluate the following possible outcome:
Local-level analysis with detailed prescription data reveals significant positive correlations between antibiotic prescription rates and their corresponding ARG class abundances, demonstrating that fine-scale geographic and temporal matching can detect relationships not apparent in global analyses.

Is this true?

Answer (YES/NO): NO